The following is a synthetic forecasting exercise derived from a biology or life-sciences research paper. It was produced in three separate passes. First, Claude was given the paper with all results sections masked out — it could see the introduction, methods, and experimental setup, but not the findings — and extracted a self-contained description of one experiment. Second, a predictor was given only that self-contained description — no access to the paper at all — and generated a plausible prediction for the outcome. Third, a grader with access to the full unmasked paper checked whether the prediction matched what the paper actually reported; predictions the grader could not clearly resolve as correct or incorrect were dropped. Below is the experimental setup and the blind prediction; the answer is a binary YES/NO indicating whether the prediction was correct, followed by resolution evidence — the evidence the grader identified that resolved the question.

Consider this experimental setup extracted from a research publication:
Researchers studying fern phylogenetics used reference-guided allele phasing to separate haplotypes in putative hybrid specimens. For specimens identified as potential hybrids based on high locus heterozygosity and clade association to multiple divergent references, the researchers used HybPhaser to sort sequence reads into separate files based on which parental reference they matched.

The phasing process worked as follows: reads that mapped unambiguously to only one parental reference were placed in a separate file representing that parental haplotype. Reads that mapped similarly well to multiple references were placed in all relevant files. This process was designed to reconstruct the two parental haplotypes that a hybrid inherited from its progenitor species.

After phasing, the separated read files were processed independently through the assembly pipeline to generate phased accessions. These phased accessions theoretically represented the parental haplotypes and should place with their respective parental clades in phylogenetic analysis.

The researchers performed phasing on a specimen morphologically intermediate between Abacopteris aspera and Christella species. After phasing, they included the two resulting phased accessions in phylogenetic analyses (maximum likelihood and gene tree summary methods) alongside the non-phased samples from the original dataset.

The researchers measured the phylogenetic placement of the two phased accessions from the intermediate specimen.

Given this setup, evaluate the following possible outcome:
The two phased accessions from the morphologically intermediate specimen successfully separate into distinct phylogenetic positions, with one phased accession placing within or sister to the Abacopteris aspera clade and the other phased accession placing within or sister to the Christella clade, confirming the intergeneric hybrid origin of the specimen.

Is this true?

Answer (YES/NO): YES